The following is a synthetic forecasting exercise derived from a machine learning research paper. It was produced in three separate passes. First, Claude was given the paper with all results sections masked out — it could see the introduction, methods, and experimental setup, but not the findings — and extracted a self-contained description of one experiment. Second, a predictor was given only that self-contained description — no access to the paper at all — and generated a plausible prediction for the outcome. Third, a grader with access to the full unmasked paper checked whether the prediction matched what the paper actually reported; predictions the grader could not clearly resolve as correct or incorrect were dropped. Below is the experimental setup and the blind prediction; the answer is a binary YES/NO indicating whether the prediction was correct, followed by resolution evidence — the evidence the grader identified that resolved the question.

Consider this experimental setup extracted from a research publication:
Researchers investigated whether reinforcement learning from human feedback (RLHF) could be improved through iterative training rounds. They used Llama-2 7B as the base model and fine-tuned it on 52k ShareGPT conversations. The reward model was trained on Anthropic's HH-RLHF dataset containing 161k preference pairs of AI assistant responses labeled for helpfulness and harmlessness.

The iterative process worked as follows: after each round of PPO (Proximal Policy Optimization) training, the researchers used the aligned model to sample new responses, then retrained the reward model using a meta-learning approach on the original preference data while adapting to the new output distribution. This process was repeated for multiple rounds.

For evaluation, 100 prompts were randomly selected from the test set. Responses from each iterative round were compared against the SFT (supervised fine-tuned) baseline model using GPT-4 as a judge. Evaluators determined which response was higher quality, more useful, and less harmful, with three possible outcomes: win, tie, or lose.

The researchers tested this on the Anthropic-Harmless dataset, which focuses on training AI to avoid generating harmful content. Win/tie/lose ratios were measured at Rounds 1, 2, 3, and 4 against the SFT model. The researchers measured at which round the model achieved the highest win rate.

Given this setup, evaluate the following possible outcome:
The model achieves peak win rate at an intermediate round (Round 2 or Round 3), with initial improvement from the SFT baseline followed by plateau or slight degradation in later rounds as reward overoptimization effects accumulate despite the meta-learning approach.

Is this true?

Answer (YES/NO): YES